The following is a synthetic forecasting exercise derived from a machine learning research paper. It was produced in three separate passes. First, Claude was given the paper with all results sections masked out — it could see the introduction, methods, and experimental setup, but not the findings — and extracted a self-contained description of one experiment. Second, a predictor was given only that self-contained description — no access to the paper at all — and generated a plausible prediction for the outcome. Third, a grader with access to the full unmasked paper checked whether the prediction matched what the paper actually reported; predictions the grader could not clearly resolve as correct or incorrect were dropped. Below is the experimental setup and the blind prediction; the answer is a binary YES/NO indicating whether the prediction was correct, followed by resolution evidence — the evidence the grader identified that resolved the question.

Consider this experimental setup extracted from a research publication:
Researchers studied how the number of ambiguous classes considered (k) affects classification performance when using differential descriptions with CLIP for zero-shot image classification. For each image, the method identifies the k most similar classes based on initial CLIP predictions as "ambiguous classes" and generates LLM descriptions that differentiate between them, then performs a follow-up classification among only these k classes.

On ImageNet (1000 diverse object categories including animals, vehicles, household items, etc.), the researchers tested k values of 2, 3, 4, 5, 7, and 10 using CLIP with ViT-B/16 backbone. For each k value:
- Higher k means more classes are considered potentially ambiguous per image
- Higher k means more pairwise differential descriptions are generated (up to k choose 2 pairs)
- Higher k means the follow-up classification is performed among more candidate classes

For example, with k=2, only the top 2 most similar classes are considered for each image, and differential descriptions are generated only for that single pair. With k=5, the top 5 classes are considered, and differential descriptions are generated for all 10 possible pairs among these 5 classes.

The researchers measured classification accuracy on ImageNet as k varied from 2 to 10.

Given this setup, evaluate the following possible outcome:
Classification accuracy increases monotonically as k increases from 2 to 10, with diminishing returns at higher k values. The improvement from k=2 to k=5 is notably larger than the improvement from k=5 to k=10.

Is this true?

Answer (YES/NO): YES